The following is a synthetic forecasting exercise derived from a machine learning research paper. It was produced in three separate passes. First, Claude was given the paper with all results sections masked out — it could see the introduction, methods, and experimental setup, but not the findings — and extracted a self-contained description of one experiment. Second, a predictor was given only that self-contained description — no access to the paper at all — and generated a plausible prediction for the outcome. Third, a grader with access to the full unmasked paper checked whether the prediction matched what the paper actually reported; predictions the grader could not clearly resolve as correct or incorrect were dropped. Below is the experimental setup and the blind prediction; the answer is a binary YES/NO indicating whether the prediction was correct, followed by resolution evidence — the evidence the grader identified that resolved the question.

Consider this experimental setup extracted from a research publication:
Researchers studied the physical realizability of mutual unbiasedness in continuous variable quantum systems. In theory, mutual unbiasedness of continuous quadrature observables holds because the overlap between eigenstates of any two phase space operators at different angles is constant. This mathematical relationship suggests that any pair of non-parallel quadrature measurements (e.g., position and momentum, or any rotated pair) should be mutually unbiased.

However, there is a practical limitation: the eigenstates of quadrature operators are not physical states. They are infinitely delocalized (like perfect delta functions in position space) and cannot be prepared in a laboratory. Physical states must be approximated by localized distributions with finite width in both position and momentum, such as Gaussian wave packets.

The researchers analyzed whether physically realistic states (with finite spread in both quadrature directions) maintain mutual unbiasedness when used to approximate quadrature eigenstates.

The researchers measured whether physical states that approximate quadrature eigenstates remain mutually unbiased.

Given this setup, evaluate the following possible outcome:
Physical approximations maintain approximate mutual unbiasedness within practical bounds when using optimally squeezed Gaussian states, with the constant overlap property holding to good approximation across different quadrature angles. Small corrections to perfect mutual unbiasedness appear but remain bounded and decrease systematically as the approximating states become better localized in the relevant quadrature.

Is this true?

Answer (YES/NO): NO